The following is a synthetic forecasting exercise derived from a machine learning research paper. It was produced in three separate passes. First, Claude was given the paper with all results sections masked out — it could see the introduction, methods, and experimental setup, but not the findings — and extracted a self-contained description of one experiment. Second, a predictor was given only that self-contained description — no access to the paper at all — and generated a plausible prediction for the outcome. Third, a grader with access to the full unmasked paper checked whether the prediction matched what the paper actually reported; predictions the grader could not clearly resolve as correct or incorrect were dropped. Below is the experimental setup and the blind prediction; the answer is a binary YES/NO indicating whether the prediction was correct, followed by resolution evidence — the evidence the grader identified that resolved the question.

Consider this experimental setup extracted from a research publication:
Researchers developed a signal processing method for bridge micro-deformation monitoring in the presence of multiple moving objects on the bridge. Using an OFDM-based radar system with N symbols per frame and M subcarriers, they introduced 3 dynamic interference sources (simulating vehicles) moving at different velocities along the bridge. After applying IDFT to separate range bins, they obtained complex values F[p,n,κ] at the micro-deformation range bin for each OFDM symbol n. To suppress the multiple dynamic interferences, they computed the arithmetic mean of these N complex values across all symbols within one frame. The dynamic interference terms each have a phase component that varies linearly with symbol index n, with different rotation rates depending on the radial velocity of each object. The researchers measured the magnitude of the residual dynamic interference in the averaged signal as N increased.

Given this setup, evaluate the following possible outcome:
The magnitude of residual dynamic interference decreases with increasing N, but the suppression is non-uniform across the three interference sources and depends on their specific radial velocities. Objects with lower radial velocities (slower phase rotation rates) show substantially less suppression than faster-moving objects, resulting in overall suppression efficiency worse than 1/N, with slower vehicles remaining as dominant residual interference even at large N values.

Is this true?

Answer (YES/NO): NO